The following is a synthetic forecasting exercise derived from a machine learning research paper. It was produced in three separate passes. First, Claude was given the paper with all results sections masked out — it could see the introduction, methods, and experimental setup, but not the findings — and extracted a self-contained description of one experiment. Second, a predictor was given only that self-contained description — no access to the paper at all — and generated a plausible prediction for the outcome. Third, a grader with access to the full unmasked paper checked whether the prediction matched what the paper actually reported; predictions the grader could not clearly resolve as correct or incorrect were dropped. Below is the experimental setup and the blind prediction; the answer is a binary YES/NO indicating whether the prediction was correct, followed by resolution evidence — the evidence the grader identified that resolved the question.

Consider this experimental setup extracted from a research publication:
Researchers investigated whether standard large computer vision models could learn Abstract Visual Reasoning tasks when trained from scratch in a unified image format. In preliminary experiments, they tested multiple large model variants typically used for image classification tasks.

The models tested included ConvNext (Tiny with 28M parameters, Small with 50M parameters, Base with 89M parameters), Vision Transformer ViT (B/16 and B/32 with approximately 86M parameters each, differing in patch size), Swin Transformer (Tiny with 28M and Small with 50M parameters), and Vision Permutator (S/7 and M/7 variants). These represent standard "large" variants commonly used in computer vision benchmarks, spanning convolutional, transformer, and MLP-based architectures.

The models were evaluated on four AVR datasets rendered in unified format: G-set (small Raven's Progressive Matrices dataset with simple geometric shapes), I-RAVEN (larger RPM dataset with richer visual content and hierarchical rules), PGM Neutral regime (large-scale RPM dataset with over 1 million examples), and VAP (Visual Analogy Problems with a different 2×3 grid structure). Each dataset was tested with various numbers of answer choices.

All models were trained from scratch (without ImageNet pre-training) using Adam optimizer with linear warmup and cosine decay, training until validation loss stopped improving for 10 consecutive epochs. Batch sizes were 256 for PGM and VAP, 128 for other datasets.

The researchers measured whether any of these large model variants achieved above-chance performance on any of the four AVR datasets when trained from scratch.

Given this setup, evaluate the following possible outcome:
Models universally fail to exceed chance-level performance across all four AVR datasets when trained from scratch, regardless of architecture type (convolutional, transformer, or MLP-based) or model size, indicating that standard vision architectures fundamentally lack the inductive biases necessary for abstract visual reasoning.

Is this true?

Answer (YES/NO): NO